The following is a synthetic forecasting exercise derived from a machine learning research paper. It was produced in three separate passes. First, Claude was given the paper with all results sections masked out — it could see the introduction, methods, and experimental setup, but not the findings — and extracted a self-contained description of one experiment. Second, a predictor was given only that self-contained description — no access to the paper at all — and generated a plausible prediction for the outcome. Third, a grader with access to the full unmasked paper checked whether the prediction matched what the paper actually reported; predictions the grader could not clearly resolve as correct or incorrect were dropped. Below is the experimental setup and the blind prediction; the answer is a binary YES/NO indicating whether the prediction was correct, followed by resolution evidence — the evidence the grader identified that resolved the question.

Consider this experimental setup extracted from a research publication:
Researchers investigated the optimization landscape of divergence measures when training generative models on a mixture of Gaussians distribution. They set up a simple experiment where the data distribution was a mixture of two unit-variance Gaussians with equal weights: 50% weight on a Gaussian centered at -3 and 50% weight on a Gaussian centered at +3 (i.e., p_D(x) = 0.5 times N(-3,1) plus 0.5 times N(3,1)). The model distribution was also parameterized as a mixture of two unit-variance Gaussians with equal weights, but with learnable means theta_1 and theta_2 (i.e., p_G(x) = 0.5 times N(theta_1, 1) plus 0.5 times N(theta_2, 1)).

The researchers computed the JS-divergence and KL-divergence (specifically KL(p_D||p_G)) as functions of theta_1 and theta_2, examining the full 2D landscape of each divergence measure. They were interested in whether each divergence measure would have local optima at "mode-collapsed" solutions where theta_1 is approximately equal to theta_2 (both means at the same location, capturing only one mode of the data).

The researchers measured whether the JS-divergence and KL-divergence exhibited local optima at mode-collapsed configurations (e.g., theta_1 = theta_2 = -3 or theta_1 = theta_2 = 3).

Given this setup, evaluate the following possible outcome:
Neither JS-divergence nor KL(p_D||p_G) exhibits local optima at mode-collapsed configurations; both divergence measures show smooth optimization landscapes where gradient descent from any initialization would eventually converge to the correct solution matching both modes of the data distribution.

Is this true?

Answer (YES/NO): NO